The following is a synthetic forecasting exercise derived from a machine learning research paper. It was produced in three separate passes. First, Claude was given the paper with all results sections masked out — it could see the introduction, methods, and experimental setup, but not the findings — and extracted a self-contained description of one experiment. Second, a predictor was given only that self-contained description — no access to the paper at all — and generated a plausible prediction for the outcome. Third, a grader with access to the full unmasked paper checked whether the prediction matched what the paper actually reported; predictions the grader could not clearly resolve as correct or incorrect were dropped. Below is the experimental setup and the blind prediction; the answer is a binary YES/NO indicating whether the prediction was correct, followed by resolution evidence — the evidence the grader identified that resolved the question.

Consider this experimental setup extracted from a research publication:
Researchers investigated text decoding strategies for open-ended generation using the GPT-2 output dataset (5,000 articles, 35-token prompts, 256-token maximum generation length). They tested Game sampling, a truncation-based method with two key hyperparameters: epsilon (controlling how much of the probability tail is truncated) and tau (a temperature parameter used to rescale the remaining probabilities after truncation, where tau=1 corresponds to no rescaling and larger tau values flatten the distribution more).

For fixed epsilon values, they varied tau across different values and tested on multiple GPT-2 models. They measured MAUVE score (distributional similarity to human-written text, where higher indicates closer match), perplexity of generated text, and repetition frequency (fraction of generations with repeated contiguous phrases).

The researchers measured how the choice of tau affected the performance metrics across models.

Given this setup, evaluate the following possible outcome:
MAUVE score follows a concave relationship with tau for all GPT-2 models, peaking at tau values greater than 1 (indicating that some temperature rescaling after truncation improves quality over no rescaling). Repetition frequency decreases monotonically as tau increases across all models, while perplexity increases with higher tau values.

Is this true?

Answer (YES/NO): YES